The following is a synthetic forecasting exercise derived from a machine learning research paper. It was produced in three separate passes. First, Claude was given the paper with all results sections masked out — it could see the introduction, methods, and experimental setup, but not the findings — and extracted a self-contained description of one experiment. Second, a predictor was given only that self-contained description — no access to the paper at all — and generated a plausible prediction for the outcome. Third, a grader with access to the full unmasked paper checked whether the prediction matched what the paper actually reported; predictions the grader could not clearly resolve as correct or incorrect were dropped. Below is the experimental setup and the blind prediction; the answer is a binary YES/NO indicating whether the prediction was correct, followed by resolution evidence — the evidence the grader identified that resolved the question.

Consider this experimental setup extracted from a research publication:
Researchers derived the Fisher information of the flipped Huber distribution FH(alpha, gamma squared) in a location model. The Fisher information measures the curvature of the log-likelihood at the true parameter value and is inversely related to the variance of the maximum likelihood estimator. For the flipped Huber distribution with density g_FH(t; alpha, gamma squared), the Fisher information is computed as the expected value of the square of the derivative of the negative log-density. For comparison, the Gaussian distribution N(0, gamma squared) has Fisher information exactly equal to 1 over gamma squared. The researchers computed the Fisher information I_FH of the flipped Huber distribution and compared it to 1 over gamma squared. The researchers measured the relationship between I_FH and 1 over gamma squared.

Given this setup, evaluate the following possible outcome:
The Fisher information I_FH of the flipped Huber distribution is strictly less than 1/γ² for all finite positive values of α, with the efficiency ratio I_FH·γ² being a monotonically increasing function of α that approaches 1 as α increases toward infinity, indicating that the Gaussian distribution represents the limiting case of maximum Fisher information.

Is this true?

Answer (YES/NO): NO